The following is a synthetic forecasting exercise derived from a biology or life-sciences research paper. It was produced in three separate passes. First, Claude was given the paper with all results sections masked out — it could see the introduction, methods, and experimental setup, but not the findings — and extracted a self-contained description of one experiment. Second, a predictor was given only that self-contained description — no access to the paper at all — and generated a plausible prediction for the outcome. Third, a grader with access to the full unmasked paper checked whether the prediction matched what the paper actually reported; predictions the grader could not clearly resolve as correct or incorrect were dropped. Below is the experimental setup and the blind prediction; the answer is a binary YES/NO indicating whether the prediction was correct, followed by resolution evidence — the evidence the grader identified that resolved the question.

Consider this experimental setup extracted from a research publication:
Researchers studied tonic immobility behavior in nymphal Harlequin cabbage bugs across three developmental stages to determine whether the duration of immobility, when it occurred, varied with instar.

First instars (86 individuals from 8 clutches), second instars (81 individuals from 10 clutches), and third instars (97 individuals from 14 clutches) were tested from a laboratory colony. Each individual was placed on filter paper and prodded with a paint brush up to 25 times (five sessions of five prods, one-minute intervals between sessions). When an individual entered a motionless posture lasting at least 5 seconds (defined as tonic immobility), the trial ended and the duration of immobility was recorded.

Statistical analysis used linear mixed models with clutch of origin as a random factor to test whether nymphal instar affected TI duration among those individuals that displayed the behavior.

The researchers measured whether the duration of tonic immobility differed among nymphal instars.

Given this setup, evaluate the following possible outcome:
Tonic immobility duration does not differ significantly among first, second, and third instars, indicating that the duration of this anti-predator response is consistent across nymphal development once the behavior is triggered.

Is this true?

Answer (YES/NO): YES